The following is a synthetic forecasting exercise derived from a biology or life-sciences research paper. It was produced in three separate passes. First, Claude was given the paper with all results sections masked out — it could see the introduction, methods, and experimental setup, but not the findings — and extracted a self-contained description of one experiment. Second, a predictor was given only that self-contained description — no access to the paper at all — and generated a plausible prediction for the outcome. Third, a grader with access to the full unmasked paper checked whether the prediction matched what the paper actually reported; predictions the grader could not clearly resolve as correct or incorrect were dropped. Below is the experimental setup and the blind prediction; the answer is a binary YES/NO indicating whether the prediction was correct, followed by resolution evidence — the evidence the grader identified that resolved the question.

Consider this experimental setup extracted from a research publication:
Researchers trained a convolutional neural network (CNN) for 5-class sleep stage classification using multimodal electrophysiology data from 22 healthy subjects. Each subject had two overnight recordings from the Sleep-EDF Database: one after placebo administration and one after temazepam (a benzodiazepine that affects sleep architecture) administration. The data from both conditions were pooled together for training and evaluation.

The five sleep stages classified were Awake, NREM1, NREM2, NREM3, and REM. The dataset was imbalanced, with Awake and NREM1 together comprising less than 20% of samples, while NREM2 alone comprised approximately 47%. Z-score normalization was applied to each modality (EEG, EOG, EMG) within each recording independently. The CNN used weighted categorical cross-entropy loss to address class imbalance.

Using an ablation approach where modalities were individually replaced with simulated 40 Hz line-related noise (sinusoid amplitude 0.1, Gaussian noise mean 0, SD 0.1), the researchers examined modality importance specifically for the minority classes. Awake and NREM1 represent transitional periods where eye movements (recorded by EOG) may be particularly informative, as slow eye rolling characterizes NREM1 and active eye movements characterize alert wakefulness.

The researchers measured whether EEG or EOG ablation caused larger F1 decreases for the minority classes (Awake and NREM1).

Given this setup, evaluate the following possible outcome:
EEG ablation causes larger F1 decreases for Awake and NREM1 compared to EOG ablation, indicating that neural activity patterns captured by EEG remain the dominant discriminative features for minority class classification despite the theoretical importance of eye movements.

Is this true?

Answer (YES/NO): YES